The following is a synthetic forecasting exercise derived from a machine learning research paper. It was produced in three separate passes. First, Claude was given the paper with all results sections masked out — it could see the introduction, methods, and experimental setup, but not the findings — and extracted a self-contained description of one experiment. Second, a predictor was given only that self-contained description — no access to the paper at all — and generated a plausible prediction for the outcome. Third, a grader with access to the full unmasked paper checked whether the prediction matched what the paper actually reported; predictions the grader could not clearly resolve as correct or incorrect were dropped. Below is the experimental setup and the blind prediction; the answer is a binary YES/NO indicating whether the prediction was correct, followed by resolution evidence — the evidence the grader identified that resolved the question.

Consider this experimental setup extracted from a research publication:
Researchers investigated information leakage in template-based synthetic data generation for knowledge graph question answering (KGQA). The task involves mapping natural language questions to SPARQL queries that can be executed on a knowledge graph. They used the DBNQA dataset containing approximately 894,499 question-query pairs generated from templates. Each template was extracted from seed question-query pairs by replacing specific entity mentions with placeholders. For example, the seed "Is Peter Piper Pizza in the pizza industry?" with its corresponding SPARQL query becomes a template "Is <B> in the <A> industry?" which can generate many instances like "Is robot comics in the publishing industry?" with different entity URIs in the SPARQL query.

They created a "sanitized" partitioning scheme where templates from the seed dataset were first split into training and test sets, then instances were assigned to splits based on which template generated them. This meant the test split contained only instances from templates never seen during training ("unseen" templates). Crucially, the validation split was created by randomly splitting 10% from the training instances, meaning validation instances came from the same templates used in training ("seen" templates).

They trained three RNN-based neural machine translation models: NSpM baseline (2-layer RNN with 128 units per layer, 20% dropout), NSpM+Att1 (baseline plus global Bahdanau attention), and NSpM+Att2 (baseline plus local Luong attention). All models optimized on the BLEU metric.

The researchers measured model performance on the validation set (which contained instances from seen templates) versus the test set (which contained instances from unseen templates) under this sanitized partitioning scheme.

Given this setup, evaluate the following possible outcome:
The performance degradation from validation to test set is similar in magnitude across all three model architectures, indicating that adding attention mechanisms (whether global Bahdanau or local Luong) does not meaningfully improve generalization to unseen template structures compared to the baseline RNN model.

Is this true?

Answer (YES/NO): NO